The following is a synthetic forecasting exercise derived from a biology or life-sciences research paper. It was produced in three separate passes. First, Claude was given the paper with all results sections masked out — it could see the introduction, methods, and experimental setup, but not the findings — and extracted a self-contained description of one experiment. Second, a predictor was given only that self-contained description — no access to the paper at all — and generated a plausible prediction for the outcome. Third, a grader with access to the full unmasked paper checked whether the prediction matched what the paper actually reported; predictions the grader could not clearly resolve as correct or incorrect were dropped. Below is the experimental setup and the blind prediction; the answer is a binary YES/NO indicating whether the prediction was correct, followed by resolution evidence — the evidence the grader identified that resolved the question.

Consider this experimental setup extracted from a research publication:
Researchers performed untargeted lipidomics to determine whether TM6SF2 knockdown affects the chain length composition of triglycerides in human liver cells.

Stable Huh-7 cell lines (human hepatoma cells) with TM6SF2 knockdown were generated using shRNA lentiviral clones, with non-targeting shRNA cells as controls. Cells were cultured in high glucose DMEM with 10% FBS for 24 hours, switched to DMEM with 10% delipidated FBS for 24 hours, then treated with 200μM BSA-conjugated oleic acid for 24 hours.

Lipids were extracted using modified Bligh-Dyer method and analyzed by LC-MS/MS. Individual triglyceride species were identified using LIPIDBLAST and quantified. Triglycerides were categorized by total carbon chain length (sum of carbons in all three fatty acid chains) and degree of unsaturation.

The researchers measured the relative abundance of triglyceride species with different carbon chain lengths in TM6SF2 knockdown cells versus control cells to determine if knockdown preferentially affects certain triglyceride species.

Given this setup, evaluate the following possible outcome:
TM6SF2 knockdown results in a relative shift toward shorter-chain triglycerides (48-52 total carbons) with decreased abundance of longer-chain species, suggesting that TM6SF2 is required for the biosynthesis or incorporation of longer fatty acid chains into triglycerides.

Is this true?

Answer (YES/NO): YES